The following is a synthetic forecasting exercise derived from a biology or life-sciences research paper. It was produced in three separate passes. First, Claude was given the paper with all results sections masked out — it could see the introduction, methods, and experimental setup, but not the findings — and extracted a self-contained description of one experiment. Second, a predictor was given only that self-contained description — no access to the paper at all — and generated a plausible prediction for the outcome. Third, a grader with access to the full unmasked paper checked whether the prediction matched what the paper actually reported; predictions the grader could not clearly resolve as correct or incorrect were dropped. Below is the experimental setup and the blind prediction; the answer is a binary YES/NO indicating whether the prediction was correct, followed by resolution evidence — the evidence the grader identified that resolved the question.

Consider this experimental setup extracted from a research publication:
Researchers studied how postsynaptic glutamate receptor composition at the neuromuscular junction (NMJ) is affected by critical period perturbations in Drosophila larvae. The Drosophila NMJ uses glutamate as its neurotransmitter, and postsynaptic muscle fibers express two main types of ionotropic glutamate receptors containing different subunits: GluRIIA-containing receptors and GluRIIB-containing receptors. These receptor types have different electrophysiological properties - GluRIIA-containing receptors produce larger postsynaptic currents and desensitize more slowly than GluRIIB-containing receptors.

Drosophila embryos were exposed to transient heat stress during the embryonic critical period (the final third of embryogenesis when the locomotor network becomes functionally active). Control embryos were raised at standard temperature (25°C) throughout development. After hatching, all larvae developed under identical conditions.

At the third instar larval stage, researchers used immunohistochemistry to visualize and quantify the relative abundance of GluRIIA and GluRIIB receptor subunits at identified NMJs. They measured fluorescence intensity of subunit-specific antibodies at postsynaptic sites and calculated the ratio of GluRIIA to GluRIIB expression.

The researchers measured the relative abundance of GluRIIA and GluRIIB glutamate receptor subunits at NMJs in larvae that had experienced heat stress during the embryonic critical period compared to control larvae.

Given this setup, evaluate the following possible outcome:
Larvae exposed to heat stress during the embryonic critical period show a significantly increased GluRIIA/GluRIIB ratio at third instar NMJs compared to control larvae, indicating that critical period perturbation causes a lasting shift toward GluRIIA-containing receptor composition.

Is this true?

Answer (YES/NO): NO